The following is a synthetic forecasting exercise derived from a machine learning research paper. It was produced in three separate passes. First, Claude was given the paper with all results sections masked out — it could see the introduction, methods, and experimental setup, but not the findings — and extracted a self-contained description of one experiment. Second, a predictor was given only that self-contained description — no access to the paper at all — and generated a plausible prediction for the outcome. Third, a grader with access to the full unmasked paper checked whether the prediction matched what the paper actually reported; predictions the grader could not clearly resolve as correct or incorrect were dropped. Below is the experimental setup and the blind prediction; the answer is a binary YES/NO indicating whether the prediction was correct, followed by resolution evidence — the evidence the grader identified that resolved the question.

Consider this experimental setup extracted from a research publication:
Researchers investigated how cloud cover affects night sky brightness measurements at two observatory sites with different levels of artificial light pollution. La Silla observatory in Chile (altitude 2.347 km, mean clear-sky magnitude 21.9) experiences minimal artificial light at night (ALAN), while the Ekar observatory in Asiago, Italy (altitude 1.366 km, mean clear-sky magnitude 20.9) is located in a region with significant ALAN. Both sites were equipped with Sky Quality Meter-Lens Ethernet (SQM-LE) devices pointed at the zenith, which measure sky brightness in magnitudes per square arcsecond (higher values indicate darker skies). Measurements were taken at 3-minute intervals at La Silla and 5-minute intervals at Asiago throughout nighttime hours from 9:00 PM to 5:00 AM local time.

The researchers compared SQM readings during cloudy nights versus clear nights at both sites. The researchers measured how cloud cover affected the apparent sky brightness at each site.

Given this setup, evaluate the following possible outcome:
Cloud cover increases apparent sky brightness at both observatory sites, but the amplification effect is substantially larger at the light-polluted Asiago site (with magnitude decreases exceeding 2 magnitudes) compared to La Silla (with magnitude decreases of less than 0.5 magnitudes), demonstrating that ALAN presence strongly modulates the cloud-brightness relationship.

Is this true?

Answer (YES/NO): NO